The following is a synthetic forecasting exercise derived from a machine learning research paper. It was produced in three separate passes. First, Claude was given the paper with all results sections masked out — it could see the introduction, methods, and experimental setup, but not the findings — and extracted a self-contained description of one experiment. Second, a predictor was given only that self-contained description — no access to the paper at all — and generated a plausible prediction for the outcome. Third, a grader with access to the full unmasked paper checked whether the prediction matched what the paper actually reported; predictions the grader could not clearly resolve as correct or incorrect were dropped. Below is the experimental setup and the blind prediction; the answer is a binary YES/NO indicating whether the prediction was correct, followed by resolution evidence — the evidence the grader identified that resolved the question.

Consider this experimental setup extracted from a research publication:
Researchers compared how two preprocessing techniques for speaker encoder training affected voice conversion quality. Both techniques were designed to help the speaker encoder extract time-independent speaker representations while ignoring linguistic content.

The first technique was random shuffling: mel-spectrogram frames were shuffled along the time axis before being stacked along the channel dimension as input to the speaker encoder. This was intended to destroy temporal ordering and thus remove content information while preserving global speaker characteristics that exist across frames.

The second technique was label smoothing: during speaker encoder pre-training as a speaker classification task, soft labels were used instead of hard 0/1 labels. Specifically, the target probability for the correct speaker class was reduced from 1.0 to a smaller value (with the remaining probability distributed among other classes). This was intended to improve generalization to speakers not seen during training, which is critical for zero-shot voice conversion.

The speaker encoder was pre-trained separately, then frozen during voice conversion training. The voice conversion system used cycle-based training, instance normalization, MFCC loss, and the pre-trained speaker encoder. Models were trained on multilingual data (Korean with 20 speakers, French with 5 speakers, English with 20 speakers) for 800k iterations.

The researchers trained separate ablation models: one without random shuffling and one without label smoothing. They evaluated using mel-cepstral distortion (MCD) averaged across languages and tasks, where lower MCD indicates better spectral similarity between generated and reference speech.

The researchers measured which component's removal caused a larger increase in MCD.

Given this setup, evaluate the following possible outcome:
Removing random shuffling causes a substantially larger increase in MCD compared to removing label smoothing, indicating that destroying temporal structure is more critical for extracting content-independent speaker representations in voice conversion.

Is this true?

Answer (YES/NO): NO